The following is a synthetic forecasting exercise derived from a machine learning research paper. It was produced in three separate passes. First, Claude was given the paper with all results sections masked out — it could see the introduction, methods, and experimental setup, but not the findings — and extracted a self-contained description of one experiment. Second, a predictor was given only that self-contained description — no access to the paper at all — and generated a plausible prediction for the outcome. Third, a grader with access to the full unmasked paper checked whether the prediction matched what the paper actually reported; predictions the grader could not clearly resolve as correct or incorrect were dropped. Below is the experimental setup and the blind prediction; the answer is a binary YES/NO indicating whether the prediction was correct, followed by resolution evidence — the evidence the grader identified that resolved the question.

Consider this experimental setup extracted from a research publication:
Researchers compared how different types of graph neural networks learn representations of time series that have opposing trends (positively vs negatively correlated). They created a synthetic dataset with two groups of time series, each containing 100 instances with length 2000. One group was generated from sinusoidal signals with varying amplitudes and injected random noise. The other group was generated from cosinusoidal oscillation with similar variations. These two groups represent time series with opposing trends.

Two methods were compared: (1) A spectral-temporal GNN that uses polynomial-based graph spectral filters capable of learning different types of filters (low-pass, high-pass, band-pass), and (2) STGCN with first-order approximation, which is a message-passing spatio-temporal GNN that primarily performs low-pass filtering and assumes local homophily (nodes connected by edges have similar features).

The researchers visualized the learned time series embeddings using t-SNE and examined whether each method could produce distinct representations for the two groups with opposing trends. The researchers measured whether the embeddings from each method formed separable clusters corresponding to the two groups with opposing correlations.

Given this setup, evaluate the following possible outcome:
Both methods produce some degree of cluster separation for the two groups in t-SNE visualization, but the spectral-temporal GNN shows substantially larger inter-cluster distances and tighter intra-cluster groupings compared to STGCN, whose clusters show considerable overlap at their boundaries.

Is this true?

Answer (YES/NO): NO